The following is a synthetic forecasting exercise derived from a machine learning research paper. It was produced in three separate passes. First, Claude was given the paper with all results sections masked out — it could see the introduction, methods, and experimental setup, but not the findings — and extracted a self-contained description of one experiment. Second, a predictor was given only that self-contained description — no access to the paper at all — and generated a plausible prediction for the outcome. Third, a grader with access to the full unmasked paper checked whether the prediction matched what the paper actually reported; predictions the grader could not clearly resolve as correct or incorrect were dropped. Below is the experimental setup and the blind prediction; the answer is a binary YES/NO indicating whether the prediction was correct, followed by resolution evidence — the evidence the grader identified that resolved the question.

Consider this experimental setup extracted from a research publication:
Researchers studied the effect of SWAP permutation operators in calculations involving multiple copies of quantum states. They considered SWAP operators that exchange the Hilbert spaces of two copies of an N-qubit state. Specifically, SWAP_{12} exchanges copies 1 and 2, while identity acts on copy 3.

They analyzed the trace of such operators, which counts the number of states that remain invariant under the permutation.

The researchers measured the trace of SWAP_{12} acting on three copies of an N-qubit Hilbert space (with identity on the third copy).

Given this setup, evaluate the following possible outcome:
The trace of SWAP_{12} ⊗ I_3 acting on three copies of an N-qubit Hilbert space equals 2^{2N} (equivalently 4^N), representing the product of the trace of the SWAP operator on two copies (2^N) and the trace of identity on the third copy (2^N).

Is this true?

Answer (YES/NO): YES